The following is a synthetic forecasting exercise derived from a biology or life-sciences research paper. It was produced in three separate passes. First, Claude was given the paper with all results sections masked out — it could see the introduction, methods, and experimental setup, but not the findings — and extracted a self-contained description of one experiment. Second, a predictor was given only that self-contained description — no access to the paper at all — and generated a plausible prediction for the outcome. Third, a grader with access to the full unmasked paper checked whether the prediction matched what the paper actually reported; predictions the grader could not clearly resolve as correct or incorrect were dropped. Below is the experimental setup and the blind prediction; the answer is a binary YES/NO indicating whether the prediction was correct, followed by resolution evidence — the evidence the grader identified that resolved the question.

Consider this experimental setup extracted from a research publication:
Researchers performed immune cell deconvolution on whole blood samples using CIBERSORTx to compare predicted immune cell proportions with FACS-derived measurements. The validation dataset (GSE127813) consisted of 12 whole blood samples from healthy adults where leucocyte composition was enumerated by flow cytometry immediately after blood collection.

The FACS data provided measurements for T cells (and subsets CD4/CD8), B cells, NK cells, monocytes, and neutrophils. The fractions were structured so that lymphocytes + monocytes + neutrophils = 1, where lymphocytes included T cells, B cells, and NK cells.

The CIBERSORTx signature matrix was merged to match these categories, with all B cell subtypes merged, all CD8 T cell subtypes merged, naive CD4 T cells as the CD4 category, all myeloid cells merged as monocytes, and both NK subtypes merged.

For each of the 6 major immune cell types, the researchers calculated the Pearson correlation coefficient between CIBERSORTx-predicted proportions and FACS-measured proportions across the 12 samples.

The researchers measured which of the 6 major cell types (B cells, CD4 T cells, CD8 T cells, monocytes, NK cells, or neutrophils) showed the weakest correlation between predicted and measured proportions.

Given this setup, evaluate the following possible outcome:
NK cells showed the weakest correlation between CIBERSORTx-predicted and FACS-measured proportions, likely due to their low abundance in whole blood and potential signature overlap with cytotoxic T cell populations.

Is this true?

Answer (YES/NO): YES